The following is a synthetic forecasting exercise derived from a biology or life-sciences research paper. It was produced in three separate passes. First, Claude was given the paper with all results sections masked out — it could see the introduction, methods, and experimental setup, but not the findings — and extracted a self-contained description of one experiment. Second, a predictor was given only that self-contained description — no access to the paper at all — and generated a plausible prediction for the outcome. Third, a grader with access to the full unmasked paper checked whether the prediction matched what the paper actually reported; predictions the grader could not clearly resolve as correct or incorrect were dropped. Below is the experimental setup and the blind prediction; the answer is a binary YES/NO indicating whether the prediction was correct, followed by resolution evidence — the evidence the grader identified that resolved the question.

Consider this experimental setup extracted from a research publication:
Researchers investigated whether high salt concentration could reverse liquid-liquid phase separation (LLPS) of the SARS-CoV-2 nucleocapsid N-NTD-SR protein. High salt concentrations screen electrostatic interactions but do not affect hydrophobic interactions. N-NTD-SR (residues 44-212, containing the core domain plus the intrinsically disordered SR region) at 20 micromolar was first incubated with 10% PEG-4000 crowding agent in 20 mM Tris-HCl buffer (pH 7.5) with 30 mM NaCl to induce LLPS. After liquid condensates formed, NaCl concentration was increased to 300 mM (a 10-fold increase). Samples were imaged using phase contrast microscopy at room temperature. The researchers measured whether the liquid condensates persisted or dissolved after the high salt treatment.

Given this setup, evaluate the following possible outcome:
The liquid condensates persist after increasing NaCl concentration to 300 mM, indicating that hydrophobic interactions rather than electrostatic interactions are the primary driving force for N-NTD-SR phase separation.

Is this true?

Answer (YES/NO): NO